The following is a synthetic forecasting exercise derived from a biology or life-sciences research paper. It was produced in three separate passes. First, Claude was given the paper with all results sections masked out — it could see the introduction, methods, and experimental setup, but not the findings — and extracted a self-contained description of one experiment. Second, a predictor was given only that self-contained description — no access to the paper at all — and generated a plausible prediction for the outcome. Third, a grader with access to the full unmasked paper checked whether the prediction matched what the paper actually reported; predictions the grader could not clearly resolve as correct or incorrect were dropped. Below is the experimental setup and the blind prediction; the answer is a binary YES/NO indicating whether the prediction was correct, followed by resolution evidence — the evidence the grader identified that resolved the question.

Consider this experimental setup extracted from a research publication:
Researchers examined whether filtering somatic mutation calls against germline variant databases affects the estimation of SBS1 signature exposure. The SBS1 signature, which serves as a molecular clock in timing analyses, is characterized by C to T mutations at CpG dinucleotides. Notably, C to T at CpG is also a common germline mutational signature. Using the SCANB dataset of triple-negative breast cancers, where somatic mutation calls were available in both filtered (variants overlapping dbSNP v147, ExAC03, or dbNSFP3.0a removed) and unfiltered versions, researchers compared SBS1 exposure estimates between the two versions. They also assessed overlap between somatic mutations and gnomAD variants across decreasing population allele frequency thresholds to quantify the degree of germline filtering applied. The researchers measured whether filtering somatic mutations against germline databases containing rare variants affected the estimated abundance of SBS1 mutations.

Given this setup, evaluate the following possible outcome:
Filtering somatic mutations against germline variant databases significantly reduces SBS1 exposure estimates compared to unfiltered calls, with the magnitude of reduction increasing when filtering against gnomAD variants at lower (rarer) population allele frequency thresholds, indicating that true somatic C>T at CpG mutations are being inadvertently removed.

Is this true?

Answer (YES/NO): YES